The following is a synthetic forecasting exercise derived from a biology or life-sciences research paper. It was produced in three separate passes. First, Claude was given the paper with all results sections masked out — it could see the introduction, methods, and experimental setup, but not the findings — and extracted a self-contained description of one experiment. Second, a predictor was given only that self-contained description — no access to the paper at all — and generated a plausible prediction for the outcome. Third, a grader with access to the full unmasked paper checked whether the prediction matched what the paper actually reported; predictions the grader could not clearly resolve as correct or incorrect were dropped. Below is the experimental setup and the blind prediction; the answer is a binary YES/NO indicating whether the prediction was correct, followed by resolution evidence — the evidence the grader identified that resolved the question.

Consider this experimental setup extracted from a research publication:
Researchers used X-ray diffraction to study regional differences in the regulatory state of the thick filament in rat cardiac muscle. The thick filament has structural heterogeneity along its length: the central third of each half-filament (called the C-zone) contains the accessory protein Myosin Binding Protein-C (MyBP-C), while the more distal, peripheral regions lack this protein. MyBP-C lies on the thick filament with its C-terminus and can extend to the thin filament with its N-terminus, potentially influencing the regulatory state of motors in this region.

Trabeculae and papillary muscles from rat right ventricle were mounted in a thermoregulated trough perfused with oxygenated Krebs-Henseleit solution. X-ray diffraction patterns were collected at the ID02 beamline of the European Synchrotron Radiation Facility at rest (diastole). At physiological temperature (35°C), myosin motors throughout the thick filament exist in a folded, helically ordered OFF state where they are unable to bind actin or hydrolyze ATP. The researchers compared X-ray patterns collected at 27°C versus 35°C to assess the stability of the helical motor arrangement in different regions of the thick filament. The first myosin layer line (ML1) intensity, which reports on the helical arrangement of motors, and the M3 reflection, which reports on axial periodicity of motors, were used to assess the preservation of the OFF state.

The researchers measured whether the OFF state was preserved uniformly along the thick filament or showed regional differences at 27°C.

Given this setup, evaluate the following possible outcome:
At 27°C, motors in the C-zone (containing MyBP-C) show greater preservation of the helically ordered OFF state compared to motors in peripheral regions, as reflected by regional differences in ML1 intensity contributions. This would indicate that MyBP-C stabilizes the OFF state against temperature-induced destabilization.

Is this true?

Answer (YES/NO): YES